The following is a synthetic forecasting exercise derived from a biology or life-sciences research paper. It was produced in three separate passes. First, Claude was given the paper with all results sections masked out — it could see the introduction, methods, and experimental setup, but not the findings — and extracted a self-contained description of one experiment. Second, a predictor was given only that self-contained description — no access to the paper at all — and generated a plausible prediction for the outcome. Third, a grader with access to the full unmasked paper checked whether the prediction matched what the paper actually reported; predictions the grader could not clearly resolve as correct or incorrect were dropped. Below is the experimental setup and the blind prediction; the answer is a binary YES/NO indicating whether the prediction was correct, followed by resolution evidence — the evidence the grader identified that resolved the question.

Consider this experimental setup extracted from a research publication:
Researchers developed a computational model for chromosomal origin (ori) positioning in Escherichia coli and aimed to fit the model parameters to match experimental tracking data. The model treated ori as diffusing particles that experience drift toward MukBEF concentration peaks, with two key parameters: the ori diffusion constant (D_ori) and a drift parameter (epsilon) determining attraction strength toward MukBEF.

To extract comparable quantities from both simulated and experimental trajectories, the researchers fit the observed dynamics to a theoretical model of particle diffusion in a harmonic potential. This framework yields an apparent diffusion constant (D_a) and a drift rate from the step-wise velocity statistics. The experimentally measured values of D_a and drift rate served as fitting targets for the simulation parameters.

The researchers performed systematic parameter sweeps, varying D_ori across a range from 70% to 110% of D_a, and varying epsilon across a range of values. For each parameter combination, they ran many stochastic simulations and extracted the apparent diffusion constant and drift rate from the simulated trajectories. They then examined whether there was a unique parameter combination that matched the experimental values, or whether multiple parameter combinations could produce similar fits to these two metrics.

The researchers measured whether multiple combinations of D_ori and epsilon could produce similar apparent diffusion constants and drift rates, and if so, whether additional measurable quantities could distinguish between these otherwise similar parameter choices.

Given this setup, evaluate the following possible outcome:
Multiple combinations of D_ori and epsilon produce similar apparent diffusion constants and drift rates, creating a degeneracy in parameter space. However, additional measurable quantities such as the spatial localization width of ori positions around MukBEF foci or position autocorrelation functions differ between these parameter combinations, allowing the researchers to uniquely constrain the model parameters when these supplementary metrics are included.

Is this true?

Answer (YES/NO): NO